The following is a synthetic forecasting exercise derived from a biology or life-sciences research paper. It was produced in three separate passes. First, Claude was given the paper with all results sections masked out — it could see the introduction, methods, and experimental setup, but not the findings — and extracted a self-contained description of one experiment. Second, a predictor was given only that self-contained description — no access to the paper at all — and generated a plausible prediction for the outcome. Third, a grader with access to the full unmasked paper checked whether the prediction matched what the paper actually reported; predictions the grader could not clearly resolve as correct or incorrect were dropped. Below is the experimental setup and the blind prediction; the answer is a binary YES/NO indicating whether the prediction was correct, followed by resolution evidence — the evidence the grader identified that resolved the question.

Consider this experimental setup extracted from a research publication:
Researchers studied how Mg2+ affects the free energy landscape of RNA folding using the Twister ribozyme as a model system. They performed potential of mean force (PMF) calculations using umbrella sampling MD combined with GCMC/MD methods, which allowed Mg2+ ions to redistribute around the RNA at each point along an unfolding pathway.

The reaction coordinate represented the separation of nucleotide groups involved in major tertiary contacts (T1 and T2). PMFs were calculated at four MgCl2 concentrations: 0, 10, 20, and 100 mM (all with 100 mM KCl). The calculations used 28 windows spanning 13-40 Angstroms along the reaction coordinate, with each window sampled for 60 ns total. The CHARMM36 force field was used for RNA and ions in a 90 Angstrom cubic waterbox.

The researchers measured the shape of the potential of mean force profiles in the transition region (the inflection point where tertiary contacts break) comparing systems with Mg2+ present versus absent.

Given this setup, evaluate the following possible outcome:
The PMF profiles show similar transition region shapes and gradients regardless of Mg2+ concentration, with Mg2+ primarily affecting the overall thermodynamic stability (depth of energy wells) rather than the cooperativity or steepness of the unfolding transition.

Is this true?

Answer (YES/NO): NO